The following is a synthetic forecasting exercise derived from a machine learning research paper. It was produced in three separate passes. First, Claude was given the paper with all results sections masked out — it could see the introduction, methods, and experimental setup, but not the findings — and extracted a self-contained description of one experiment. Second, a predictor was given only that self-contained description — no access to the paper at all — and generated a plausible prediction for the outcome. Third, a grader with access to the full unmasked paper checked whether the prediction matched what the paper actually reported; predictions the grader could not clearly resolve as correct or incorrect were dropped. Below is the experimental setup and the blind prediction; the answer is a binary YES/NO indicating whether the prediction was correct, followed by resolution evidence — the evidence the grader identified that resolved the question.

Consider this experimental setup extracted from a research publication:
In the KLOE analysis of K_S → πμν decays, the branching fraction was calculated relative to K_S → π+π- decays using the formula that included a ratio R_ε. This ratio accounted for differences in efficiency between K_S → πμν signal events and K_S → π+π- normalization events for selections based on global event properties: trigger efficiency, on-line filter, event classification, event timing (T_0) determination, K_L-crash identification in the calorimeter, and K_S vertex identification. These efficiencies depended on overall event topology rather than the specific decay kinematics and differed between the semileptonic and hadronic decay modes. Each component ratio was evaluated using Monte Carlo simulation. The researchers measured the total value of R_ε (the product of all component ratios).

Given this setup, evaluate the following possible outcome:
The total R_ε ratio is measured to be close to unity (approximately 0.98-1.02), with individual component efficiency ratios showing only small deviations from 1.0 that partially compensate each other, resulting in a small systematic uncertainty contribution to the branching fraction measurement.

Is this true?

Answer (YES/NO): NO